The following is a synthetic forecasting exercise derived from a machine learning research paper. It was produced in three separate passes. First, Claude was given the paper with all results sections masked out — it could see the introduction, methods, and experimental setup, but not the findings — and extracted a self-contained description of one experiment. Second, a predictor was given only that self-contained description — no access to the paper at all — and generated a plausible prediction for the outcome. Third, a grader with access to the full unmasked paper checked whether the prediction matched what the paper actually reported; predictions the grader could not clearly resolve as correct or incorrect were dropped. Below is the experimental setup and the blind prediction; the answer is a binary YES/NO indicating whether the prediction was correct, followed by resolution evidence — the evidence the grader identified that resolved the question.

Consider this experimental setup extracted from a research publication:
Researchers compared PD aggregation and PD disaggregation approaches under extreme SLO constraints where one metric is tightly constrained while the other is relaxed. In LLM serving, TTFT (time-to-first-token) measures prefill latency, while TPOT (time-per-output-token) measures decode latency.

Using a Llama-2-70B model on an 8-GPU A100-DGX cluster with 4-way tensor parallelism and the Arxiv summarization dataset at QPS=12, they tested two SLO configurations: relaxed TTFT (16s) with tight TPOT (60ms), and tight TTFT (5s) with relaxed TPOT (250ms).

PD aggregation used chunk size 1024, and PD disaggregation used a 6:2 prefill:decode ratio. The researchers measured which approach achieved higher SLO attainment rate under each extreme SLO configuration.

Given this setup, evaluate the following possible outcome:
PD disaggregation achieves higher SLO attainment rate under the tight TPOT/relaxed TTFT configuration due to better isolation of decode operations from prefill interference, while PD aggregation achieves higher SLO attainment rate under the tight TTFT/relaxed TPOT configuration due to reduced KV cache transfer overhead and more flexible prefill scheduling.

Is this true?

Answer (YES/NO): NO